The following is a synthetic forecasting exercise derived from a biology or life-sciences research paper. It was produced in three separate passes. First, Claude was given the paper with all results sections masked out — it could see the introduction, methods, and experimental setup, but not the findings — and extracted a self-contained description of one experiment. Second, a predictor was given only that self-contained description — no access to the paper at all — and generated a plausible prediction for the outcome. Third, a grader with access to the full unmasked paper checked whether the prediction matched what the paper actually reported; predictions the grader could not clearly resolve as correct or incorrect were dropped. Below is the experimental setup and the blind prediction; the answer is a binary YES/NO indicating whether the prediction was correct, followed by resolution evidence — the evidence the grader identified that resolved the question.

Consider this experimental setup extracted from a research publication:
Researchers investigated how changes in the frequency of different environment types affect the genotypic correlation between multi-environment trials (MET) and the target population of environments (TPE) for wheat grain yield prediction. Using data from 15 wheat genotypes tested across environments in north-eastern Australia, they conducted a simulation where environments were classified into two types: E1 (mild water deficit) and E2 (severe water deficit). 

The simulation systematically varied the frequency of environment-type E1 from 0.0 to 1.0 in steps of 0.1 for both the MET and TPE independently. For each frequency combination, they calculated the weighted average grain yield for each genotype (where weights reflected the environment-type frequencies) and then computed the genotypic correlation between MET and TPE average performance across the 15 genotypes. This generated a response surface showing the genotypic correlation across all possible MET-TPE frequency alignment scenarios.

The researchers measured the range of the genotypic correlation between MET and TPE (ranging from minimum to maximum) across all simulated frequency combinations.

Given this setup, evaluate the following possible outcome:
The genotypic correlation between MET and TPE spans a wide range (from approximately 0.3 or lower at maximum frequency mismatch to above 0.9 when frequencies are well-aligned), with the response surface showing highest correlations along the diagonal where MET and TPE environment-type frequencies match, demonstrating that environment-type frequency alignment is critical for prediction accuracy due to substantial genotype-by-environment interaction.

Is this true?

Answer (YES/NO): NO